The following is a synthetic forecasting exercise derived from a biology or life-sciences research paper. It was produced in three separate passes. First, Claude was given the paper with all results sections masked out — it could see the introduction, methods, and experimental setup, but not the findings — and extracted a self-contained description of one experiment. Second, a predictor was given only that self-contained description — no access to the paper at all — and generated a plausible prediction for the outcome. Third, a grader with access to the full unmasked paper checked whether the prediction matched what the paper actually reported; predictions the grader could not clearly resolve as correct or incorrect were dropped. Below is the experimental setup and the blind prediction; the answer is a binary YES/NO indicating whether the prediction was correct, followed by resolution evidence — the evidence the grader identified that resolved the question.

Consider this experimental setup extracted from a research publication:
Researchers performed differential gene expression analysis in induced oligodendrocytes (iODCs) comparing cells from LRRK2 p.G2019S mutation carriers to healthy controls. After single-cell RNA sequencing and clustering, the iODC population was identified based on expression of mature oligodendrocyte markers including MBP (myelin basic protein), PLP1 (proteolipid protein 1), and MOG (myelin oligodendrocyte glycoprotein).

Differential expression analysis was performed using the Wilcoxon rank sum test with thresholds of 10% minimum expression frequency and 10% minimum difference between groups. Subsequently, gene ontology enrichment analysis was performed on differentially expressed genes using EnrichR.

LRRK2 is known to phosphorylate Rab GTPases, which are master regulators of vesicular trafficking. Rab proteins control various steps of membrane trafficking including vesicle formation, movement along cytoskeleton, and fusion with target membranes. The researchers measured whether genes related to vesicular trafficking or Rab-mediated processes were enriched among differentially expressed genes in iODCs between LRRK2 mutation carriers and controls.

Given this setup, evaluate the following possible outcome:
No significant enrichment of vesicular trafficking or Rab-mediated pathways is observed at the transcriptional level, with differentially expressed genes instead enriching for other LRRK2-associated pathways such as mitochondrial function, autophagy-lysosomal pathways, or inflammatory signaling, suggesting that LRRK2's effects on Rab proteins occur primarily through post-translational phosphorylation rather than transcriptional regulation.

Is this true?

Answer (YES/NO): NO